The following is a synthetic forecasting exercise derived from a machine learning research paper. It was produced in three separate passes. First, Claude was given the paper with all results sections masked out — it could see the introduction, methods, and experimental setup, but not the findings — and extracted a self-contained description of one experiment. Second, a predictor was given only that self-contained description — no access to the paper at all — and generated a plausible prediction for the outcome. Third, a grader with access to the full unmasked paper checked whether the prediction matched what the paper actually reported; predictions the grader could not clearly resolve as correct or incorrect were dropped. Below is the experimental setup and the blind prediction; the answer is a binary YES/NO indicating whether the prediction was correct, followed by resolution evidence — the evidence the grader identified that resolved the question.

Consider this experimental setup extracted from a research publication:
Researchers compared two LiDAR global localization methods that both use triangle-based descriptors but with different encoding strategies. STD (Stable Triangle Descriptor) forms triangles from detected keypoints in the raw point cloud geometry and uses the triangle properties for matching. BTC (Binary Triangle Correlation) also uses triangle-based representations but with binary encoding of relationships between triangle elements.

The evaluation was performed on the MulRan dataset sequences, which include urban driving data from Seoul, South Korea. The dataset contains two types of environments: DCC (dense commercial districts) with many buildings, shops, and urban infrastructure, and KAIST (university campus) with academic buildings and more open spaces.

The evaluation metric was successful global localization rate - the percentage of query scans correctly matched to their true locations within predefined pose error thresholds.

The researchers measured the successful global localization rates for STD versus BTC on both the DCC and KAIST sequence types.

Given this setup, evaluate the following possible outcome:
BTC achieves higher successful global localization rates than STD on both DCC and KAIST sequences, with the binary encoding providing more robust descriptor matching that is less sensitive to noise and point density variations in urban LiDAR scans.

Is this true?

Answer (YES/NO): YES